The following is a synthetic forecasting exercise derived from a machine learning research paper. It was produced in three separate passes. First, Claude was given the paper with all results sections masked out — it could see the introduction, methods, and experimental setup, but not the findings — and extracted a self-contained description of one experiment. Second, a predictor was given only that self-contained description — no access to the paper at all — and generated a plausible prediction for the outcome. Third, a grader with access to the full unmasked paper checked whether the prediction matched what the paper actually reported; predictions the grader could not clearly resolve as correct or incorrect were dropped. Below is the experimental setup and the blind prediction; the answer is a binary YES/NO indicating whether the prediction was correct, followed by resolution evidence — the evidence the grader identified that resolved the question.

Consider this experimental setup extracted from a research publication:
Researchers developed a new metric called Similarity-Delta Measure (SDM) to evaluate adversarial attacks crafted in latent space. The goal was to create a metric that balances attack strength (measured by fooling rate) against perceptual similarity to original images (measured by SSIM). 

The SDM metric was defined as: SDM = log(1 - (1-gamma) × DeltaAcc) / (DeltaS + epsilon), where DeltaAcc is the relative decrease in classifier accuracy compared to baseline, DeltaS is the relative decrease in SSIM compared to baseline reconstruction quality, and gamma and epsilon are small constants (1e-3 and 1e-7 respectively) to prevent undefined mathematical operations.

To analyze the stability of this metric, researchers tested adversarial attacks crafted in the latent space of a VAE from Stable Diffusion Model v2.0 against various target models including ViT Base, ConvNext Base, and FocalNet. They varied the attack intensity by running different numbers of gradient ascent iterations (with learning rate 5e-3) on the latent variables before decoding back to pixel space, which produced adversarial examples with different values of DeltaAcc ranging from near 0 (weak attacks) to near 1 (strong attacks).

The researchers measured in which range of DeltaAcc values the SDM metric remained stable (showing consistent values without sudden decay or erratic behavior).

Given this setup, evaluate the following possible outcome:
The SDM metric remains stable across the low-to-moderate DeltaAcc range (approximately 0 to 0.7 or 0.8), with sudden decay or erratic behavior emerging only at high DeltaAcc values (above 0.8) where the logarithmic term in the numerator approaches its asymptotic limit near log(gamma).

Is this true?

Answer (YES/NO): NO